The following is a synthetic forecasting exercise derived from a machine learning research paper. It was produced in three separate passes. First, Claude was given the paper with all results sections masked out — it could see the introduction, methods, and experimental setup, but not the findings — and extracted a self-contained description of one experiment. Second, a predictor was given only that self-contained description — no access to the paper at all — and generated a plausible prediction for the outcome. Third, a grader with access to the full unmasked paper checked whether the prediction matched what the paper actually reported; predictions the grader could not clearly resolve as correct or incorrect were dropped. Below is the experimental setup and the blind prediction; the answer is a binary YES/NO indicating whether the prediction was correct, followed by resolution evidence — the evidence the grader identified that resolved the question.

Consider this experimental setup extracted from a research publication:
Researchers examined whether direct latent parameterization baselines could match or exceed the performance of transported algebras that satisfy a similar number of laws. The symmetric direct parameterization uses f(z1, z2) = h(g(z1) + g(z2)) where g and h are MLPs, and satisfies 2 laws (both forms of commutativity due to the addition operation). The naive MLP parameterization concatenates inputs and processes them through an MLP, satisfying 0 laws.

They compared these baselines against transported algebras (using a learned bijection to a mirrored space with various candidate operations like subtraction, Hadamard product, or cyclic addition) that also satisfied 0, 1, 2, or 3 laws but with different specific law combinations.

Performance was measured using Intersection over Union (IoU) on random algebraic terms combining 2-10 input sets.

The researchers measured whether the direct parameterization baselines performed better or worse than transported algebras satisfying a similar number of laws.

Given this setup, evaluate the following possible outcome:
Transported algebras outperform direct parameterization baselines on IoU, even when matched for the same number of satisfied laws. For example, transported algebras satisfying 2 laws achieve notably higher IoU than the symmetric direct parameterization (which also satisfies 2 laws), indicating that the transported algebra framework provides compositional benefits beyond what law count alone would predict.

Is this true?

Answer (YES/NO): NO